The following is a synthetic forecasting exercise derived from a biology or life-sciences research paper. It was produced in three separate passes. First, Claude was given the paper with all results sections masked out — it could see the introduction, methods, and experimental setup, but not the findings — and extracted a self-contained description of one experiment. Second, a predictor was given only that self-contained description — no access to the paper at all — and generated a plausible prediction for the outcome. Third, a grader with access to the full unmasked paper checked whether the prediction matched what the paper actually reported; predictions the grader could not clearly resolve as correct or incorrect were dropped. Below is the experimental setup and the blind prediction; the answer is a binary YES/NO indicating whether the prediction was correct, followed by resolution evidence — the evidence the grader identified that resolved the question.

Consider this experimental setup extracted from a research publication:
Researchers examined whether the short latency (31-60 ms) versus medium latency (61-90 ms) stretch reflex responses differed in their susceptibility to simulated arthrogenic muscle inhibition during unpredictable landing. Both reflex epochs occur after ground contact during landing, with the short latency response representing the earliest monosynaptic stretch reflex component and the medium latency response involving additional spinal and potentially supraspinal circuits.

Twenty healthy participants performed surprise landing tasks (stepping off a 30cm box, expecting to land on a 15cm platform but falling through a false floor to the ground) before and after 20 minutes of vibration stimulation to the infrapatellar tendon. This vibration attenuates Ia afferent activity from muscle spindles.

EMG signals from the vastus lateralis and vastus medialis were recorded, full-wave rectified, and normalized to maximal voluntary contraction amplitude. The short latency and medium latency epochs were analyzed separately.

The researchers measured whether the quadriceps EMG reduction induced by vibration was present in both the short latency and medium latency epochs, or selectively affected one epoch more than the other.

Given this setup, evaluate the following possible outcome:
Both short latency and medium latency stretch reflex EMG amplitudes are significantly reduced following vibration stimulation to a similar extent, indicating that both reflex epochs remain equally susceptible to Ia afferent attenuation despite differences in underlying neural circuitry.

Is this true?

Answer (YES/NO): NO